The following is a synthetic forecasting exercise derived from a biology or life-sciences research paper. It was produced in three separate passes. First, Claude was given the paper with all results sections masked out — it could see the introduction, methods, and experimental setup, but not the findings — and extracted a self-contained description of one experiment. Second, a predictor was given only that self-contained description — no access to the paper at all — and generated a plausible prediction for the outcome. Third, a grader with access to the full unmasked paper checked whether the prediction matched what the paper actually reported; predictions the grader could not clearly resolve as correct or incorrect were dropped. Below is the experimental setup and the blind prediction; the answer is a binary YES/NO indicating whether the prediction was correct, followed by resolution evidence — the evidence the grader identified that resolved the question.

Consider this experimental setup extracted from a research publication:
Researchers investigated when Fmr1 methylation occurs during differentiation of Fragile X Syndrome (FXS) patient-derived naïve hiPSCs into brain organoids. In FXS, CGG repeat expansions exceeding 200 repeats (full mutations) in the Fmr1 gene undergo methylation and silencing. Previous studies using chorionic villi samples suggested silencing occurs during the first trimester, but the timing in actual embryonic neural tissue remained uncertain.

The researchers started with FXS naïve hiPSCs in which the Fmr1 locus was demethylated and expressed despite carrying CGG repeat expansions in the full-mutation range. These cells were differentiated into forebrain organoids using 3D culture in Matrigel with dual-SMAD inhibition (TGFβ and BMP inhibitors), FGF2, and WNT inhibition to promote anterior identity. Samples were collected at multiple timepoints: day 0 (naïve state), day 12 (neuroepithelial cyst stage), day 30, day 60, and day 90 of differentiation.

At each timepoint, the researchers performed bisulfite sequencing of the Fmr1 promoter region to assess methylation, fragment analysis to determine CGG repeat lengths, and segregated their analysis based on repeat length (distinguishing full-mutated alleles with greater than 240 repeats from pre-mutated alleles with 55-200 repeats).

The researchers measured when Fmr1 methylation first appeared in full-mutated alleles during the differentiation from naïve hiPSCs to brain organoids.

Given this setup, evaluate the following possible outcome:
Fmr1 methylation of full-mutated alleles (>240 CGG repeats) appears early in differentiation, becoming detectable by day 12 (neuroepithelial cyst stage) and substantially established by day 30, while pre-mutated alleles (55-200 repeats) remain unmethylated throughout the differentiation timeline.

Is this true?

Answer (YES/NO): YES